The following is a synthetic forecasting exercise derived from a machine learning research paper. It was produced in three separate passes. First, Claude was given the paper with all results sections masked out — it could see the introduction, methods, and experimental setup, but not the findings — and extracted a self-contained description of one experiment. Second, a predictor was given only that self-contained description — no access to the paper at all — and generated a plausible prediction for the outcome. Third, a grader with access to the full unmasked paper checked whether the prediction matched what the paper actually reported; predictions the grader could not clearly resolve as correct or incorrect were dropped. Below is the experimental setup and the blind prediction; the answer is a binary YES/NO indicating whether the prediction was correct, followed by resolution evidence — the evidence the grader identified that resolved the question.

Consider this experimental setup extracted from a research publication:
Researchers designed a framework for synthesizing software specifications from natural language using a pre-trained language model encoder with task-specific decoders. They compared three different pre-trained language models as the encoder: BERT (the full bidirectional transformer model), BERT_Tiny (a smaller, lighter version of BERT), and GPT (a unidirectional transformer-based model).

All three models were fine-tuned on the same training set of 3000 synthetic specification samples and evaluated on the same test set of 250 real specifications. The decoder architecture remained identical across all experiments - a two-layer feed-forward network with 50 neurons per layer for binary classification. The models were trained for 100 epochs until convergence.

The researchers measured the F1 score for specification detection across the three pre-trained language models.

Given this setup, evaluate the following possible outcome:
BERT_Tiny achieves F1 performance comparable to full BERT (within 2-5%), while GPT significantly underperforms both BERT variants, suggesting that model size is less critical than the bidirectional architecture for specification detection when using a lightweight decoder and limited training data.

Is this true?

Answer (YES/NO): NO